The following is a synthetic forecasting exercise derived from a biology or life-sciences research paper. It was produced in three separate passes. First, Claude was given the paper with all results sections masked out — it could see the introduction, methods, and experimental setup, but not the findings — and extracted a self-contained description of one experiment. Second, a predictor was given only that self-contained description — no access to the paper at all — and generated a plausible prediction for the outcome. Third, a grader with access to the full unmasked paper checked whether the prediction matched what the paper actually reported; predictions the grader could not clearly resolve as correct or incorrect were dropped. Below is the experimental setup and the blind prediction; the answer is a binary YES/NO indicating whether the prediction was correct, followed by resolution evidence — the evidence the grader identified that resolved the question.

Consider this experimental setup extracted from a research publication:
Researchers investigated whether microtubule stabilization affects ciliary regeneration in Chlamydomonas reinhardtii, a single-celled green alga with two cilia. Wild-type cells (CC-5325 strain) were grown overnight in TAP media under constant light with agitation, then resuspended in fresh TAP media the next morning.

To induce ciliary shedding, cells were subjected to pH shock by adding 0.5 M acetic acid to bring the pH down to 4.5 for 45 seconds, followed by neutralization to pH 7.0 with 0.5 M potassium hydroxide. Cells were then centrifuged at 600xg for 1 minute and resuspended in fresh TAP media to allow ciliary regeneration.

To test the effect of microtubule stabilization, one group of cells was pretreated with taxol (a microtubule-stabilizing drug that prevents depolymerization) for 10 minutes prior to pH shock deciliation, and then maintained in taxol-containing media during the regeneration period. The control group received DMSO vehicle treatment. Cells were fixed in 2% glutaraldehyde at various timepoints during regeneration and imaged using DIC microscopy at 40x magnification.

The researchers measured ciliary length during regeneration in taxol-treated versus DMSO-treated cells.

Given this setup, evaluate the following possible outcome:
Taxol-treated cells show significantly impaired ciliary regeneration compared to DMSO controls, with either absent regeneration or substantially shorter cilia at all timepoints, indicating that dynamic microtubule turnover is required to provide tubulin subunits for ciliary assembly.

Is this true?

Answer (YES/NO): NO